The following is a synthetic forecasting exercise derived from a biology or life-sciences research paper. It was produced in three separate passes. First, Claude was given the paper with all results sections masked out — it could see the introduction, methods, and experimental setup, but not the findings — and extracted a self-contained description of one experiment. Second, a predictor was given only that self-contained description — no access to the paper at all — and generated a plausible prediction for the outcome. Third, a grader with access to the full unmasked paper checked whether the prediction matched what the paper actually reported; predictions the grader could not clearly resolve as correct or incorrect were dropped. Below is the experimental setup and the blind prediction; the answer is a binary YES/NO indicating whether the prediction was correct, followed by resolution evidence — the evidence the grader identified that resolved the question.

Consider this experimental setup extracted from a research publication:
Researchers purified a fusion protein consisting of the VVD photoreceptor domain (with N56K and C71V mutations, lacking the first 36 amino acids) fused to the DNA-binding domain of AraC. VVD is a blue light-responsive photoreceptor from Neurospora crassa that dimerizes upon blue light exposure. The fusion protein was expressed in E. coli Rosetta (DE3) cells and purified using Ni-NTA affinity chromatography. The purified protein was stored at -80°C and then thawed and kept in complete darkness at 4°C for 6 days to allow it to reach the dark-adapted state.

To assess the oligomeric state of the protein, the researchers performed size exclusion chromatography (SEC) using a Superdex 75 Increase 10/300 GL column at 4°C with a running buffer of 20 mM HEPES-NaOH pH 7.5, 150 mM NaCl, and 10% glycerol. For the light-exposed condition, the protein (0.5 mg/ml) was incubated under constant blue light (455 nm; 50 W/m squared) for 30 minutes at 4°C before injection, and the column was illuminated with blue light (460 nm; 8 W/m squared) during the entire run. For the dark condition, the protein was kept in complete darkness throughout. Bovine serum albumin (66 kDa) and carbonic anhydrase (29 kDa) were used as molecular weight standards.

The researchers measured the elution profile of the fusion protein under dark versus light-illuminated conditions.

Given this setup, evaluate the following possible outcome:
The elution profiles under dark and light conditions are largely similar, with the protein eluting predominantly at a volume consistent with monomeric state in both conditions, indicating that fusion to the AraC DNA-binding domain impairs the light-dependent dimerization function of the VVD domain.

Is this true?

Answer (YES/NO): NO